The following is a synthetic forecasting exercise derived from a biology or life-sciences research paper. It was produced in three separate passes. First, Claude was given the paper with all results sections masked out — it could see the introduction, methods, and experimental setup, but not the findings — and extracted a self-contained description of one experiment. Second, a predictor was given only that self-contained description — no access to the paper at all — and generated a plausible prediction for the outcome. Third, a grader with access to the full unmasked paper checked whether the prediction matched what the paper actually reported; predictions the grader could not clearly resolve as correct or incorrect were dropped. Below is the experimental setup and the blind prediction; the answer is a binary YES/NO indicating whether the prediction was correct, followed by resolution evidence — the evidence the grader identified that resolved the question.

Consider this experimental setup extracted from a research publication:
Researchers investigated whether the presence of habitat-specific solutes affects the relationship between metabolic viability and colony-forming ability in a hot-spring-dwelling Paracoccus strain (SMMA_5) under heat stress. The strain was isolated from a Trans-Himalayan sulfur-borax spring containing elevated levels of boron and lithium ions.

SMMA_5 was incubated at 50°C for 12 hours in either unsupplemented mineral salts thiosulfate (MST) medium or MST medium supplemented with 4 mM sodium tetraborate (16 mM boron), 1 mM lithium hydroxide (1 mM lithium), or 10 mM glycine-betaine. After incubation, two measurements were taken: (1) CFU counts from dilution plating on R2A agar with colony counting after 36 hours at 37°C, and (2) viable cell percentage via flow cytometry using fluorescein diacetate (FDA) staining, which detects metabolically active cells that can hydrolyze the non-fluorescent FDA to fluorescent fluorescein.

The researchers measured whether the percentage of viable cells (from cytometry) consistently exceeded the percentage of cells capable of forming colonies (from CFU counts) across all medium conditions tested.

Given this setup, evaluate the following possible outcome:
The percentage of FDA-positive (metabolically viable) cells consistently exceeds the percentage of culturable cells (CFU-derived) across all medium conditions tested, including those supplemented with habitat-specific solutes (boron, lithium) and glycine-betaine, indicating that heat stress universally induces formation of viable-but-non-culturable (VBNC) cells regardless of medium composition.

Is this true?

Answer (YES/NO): YES